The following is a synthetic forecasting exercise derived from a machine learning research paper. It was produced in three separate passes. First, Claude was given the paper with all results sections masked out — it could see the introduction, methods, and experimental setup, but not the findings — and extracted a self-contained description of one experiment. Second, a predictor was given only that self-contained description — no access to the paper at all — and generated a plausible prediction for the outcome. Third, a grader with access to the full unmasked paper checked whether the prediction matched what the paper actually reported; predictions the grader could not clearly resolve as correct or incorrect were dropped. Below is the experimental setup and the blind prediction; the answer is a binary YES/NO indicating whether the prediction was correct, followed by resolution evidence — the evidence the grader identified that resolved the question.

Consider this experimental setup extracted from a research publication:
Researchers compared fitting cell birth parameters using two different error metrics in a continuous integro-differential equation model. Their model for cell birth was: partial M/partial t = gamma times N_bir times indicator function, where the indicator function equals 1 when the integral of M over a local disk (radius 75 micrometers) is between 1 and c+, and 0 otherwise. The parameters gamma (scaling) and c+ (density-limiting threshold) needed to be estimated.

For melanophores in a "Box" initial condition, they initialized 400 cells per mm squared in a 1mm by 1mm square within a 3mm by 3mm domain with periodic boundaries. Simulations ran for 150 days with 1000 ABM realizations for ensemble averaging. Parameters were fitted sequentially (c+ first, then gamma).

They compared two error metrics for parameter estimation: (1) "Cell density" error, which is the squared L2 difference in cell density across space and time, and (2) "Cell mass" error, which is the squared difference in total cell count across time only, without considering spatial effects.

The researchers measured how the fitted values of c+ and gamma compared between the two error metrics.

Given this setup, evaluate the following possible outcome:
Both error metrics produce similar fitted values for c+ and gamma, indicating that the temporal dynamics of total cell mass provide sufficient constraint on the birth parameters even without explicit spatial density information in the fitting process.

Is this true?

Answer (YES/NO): YES